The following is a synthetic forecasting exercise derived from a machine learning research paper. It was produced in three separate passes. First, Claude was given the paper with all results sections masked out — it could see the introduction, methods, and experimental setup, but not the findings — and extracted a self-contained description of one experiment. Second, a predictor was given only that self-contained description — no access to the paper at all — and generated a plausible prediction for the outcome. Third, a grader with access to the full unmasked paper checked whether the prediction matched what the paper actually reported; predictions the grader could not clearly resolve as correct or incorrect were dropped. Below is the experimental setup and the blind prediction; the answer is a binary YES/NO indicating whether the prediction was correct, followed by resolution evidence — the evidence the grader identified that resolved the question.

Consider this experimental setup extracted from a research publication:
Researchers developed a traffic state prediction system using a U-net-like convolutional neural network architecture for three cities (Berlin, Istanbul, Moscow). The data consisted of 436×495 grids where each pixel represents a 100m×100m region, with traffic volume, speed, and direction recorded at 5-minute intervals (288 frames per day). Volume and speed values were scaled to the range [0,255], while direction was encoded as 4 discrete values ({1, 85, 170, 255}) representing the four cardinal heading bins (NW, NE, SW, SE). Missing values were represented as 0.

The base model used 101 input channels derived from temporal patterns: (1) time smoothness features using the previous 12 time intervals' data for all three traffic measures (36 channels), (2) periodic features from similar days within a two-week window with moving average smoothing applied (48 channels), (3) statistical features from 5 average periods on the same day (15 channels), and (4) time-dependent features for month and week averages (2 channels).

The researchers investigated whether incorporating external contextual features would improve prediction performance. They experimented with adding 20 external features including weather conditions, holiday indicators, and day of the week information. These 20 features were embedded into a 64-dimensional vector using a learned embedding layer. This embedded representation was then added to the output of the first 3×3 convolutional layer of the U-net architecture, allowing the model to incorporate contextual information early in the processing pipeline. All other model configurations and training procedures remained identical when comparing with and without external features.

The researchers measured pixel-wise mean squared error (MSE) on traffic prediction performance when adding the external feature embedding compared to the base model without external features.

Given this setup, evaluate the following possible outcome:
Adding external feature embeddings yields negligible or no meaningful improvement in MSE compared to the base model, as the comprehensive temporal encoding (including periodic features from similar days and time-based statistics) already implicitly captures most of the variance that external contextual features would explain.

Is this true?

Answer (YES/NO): NO